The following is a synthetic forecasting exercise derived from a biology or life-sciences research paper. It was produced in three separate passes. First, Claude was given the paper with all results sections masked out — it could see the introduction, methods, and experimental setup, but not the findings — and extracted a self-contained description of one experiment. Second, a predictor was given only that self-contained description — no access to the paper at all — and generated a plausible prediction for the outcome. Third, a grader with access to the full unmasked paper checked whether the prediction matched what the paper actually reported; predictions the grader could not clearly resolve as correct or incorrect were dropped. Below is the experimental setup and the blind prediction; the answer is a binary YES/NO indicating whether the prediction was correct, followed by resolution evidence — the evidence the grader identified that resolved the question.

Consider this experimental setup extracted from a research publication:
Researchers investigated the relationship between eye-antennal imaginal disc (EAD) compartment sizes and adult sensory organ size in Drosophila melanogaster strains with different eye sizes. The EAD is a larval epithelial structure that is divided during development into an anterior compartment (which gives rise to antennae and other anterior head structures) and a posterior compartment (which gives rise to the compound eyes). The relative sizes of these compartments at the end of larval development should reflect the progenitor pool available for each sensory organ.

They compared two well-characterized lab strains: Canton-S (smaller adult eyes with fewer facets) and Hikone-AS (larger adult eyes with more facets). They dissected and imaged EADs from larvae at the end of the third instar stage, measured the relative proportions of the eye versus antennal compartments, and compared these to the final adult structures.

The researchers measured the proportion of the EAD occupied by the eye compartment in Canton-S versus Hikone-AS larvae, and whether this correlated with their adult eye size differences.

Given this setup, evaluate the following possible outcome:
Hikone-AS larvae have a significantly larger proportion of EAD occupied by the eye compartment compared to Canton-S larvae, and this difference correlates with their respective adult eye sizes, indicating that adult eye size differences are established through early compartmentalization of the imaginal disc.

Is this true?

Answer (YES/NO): NO